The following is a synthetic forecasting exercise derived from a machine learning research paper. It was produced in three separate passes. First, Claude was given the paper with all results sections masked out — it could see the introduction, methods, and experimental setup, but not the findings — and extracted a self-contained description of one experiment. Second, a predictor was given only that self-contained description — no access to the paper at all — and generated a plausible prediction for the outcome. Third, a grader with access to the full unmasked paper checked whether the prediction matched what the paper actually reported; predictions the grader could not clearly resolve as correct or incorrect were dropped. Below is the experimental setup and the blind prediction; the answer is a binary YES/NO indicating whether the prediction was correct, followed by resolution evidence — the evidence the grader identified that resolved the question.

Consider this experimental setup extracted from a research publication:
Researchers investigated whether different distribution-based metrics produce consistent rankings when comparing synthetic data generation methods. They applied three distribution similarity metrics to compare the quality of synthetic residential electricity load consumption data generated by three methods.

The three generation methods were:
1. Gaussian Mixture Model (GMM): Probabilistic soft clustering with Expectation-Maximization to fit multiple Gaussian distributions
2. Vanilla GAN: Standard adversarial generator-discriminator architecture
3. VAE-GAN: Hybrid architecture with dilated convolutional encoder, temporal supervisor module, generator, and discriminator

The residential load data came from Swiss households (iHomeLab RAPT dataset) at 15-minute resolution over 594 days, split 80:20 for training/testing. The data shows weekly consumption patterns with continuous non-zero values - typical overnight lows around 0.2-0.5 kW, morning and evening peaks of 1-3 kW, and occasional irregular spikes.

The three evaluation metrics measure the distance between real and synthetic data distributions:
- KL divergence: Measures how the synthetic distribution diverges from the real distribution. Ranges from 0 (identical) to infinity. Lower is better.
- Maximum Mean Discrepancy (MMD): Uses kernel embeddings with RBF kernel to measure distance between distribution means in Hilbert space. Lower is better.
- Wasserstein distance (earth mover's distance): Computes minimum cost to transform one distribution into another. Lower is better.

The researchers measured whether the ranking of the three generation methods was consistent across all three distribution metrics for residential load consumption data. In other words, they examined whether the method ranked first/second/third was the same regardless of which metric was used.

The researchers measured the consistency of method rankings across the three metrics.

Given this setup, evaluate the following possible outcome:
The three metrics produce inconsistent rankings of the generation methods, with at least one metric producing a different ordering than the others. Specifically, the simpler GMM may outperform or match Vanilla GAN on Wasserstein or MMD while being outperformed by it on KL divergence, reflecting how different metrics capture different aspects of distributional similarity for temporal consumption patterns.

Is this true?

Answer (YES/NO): NO